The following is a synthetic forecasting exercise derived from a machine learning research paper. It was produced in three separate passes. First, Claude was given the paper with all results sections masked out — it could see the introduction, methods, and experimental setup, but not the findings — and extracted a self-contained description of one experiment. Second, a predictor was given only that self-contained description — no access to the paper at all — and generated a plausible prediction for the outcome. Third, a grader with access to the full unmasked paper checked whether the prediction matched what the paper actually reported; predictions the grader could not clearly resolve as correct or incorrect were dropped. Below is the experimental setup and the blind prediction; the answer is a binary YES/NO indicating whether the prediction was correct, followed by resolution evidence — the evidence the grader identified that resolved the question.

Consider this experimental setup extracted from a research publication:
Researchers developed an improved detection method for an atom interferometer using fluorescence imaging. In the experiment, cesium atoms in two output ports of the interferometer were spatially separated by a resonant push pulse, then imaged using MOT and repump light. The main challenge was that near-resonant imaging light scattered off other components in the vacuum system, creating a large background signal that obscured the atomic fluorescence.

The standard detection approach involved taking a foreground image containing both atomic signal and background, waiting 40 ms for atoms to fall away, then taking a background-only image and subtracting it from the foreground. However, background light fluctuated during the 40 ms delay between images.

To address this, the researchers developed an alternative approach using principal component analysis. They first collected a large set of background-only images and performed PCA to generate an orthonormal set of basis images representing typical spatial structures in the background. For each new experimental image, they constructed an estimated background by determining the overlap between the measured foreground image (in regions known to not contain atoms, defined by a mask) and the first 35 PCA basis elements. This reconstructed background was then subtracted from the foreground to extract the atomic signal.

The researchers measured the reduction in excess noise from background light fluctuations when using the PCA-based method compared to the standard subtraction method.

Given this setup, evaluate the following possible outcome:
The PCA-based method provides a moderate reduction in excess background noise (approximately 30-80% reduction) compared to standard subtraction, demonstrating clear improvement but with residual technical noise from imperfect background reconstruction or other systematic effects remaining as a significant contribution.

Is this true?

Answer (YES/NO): YES